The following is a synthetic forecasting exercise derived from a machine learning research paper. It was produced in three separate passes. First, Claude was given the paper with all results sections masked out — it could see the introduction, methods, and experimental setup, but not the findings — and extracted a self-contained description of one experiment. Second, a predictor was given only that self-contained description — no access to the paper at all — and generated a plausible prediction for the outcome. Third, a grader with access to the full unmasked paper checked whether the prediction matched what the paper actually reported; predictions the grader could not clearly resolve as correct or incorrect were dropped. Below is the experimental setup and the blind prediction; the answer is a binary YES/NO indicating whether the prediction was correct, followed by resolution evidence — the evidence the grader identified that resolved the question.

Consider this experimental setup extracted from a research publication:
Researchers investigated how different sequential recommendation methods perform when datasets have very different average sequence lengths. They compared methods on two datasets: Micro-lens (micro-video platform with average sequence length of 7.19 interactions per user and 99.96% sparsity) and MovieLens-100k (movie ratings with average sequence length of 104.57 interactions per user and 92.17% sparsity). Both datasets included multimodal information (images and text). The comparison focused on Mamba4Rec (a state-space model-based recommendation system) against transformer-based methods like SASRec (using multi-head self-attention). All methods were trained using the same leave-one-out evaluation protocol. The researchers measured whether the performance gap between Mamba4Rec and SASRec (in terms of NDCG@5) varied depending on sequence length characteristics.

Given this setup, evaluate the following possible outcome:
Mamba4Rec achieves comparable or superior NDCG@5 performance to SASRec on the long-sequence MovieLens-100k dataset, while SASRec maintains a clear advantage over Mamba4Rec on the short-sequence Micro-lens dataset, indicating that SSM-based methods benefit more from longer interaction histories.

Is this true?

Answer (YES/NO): NO